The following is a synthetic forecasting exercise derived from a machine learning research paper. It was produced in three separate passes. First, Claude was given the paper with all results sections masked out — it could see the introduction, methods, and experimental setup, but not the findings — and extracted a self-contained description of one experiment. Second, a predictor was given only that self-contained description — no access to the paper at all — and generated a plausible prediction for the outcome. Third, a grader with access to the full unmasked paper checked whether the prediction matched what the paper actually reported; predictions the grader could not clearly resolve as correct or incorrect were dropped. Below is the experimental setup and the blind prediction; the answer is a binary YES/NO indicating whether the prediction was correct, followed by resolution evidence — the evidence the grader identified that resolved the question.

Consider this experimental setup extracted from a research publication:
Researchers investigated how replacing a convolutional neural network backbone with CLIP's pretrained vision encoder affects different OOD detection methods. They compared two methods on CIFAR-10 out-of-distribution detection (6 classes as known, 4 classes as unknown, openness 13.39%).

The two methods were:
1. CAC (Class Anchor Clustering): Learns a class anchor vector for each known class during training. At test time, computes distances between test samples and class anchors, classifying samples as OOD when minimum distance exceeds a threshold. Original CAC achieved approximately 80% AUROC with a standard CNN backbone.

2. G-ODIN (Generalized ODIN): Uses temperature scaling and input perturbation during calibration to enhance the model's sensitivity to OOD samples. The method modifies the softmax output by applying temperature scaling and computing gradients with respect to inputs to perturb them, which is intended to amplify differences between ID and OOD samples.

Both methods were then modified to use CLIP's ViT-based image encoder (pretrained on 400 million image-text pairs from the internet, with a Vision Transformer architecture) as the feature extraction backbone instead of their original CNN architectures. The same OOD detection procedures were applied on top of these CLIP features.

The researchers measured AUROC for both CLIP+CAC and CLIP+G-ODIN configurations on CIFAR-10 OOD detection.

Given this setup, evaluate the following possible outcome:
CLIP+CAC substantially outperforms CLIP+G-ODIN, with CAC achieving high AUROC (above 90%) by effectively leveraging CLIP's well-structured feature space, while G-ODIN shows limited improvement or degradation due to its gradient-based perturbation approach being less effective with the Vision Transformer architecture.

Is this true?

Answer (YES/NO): NO